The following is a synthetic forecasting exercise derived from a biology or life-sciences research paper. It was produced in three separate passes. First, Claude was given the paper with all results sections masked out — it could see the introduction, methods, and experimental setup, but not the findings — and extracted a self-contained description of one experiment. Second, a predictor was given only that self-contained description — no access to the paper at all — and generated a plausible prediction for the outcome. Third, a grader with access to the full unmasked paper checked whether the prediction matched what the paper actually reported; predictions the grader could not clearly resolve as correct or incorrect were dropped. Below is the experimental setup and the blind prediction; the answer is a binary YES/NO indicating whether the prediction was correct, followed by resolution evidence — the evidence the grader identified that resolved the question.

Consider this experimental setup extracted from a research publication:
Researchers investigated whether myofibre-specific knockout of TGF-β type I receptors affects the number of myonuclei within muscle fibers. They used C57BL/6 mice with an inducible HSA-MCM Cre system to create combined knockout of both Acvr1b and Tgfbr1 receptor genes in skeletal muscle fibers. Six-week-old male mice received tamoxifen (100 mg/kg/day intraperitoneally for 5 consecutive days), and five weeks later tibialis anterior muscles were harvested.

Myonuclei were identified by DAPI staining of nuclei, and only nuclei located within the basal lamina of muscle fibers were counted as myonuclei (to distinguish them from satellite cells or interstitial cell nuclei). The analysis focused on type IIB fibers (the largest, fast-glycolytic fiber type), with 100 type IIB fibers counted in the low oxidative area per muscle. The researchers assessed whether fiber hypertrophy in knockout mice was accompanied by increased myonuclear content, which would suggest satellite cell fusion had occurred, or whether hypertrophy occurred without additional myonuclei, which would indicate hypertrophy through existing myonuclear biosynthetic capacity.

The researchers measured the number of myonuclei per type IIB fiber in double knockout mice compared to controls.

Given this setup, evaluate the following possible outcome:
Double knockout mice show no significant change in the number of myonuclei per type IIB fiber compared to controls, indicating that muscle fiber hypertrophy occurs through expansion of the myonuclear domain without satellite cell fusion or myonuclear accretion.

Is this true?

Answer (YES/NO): YES